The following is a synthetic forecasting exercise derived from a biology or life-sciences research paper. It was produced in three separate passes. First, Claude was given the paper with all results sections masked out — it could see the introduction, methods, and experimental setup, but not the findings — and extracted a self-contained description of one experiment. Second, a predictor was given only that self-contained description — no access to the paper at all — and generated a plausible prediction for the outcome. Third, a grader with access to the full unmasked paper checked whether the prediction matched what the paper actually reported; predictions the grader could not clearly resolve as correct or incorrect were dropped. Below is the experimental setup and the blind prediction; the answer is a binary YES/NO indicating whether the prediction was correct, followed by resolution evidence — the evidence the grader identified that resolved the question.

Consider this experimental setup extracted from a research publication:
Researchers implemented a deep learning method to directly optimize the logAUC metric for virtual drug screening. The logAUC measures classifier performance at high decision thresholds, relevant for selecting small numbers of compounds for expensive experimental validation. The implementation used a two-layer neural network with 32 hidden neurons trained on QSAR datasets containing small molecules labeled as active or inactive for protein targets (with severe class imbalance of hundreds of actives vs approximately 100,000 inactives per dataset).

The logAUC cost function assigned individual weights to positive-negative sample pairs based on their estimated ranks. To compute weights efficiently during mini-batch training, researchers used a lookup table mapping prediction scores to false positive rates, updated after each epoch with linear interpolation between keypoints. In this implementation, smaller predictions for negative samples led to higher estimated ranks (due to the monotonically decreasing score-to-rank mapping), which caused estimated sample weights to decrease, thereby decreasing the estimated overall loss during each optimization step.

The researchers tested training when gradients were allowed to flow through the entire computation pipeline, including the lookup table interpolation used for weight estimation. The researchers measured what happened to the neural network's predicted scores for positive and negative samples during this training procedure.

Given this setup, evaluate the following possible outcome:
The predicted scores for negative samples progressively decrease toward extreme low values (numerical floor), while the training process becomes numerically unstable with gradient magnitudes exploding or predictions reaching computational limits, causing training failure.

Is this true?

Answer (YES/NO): NO